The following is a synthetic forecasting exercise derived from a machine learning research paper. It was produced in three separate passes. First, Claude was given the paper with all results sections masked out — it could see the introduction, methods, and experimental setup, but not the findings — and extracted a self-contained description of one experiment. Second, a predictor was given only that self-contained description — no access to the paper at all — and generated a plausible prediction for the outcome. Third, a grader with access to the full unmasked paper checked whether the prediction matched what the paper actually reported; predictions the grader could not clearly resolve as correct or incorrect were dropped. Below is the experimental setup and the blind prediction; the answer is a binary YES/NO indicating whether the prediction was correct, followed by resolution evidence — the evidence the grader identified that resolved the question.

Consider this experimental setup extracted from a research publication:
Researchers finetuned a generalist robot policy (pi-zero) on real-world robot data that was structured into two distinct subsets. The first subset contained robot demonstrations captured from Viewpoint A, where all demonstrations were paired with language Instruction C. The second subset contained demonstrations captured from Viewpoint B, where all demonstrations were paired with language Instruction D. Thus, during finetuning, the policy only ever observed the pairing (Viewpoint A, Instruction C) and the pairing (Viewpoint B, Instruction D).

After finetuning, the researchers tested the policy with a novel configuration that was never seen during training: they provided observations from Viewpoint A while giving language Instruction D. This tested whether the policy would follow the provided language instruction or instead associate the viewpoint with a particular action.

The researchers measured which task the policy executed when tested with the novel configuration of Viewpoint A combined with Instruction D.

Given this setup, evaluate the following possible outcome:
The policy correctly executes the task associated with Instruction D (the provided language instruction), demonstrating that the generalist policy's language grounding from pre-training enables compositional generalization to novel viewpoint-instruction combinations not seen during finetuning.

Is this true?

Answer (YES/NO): NO